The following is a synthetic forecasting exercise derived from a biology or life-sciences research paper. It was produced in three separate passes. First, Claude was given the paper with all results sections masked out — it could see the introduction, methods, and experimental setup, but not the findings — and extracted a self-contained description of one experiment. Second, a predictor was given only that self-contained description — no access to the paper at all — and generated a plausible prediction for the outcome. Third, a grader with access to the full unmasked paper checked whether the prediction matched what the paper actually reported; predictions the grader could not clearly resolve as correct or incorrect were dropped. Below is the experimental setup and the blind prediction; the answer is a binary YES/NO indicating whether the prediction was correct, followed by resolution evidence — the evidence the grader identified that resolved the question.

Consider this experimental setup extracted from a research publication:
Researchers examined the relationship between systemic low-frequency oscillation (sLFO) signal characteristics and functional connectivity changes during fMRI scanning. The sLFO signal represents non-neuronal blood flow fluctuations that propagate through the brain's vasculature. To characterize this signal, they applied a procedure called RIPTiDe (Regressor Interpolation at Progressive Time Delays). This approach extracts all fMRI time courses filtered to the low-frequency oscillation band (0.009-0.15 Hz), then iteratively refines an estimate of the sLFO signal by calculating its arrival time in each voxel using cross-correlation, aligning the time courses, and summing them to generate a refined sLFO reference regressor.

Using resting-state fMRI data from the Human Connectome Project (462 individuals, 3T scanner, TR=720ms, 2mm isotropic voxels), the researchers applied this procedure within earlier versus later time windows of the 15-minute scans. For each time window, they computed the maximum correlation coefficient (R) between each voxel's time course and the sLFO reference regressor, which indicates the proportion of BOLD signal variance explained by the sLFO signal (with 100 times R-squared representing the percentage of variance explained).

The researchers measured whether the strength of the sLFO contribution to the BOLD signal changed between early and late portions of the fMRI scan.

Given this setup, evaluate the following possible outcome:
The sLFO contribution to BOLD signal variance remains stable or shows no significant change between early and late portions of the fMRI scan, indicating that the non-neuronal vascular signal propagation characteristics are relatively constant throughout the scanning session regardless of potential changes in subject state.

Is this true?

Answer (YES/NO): NO